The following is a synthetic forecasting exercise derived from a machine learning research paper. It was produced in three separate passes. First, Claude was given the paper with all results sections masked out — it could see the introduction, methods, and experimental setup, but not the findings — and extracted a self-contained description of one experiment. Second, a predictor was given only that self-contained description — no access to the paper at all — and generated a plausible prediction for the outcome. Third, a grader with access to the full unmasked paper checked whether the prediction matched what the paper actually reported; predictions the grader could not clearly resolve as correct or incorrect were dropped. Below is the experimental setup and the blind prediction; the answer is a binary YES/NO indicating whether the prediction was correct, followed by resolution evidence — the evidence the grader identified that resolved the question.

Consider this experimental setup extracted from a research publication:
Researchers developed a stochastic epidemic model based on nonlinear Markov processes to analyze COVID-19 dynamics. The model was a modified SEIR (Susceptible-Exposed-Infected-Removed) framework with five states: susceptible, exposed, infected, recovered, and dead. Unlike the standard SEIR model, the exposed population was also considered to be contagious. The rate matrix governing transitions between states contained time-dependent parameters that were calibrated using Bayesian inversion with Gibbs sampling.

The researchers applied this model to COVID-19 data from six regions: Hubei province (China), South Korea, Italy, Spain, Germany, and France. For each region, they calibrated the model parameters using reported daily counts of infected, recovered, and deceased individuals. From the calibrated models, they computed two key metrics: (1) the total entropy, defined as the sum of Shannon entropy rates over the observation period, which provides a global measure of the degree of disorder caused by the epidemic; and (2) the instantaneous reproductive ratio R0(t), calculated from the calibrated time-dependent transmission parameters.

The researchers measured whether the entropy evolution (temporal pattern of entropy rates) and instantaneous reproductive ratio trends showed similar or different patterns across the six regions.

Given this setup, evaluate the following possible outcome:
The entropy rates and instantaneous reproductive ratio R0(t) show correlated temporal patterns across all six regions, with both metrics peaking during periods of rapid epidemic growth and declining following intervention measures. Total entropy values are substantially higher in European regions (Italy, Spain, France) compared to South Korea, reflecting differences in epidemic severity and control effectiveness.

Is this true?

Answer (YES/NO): YES